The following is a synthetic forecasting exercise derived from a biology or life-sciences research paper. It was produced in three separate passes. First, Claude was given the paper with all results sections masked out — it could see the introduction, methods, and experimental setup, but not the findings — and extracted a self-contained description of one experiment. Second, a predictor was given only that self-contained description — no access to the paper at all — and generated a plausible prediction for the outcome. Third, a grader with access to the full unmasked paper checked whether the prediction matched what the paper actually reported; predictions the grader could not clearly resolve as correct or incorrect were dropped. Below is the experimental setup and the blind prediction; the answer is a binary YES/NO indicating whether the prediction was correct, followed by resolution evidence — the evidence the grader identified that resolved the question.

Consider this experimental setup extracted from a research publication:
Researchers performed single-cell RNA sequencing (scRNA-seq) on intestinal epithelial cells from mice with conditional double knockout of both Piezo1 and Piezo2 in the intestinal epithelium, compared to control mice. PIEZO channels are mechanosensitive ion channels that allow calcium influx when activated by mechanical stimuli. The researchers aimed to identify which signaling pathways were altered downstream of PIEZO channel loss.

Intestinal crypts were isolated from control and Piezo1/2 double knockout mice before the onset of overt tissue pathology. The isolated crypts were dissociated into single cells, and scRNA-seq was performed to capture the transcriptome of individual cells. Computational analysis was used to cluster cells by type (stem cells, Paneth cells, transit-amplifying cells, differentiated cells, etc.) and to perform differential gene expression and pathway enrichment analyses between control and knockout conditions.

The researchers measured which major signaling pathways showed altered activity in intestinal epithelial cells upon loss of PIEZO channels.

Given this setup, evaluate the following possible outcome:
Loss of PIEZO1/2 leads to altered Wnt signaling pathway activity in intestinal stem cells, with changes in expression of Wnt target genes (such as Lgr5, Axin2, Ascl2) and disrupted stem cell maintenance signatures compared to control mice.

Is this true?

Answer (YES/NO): YES